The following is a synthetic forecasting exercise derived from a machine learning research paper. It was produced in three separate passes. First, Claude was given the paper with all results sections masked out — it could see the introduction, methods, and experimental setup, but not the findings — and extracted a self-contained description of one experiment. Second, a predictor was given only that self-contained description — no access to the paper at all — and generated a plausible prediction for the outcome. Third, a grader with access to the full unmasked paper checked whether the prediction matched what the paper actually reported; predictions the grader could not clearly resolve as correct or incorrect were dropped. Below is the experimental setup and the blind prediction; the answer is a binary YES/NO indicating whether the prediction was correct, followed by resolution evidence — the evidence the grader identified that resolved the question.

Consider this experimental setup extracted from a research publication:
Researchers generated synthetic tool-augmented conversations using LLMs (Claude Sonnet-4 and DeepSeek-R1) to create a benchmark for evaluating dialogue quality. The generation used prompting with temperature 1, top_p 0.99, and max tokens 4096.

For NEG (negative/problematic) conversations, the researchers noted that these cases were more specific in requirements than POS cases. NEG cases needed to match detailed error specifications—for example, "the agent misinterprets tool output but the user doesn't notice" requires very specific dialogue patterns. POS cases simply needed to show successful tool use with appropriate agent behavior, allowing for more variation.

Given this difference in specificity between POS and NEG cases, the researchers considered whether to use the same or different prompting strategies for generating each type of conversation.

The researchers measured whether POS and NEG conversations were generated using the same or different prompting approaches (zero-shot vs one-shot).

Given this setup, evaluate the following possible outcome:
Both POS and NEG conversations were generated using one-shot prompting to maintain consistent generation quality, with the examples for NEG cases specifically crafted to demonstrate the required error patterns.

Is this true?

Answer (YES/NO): NO